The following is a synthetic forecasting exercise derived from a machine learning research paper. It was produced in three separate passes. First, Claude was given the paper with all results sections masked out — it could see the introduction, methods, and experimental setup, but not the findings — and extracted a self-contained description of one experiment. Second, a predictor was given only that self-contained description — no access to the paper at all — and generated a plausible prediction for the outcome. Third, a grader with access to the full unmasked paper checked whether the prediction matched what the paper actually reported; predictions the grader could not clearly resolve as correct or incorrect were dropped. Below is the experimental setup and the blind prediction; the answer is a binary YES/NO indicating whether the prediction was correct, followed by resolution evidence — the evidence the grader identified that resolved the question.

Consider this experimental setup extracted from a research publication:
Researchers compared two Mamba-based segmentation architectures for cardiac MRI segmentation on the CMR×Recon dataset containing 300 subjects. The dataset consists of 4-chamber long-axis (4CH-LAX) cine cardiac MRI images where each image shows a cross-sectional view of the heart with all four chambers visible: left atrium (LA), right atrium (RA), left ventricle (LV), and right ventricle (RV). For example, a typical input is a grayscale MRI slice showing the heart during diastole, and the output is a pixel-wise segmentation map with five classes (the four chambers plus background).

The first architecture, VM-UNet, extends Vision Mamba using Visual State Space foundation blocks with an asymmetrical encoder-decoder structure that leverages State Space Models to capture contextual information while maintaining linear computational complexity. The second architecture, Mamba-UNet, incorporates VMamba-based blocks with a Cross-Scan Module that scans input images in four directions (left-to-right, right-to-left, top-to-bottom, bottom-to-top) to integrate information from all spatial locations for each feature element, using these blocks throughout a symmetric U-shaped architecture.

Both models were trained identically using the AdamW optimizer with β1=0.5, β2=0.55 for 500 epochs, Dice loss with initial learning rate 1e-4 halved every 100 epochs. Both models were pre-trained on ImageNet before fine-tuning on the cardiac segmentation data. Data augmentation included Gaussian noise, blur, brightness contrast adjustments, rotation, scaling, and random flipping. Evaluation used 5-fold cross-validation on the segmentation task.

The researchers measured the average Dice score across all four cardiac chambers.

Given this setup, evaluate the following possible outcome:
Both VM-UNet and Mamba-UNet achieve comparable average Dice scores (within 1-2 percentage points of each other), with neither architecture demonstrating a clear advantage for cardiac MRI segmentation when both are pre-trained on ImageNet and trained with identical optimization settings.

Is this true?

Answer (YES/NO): YES